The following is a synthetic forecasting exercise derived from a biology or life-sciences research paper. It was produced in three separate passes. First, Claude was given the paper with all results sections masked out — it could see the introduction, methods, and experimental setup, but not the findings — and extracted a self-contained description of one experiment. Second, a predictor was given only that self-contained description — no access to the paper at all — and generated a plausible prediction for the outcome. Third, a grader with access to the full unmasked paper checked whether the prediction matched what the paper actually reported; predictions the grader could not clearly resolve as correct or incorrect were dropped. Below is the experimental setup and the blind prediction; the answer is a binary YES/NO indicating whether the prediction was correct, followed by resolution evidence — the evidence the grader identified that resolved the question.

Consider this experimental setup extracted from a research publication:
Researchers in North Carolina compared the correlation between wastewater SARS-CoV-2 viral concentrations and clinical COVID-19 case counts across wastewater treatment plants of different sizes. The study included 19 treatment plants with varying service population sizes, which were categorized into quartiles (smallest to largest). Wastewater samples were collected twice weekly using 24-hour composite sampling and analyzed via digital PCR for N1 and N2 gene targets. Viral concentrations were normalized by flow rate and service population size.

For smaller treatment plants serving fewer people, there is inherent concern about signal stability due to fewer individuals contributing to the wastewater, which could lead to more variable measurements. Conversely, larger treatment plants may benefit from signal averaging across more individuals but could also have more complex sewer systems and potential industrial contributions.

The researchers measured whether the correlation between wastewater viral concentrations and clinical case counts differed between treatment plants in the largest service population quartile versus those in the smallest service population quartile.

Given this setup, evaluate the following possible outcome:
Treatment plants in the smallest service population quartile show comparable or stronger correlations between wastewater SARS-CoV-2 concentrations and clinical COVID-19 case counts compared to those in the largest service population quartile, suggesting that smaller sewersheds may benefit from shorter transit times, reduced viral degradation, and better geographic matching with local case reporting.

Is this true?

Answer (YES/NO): NO